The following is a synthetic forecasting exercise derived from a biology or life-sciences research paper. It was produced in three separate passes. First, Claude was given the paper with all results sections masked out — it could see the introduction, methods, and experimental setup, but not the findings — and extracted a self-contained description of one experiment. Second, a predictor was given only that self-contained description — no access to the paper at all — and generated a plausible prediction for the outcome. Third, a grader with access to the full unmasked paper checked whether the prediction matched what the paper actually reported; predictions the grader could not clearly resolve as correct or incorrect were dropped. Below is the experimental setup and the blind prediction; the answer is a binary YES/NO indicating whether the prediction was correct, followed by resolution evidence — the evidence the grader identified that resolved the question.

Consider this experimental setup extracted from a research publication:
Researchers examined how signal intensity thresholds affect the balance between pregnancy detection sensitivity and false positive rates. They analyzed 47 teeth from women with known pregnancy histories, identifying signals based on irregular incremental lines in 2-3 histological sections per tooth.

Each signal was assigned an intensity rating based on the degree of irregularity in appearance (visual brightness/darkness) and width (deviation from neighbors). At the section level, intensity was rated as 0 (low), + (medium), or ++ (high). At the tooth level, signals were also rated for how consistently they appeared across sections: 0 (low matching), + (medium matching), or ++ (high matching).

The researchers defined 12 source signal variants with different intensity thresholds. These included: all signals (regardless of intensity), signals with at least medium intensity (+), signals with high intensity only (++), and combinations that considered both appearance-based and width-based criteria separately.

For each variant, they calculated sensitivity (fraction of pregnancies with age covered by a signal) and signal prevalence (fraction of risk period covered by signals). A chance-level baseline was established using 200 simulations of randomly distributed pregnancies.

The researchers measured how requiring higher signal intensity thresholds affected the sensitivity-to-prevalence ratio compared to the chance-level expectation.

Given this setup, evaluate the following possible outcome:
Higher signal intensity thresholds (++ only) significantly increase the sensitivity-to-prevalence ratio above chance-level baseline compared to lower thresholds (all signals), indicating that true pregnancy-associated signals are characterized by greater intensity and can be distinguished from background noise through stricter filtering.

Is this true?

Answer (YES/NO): NO